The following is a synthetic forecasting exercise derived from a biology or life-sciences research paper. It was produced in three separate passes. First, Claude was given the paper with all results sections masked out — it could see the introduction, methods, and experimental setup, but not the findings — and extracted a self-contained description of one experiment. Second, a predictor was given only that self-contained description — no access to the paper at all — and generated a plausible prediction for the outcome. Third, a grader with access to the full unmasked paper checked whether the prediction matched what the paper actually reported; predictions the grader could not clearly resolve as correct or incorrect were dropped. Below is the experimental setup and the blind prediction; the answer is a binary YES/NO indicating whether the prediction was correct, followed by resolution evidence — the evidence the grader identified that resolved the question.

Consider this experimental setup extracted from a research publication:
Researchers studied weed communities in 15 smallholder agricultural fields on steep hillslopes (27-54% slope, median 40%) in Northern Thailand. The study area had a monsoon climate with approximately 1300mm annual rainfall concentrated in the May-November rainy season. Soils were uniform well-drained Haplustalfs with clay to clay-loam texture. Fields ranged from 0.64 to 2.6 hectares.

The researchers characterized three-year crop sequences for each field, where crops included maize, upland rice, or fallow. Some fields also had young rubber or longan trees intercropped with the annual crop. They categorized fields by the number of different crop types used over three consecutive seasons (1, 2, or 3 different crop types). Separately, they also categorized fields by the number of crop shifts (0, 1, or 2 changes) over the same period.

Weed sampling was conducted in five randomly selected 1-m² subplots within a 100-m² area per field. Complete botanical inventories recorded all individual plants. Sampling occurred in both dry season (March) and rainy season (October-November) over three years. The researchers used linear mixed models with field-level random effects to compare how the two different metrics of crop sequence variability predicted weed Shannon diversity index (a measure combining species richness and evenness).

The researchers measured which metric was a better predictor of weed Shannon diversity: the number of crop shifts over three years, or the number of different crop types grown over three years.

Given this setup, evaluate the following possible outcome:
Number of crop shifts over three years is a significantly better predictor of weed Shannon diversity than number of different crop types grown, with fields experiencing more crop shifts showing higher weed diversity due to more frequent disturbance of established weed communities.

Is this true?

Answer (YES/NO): NO